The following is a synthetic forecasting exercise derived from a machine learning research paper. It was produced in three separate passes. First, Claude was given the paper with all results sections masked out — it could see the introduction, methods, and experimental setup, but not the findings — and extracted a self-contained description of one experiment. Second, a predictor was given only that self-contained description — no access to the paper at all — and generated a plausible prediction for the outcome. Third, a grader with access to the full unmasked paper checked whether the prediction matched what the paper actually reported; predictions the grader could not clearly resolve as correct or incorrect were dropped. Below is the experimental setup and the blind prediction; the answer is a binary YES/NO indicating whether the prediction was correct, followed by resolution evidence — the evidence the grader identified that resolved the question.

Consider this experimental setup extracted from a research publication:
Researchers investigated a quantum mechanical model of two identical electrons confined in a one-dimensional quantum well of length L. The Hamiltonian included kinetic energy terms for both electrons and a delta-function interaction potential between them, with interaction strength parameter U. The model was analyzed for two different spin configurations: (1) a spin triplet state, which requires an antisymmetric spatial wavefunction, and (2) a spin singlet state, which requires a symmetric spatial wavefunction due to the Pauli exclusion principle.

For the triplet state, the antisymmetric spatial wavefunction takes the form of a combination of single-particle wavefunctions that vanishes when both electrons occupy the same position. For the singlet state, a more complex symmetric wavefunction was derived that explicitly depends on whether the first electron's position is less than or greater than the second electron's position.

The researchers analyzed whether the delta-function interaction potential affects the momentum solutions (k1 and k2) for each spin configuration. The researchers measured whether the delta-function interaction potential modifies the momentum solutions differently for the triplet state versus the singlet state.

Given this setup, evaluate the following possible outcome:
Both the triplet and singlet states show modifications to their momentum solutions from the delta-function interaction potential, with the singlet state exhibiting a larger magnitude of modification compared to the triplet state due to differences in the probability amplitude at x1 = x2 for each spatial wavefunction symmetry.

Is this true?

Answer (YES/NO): NO